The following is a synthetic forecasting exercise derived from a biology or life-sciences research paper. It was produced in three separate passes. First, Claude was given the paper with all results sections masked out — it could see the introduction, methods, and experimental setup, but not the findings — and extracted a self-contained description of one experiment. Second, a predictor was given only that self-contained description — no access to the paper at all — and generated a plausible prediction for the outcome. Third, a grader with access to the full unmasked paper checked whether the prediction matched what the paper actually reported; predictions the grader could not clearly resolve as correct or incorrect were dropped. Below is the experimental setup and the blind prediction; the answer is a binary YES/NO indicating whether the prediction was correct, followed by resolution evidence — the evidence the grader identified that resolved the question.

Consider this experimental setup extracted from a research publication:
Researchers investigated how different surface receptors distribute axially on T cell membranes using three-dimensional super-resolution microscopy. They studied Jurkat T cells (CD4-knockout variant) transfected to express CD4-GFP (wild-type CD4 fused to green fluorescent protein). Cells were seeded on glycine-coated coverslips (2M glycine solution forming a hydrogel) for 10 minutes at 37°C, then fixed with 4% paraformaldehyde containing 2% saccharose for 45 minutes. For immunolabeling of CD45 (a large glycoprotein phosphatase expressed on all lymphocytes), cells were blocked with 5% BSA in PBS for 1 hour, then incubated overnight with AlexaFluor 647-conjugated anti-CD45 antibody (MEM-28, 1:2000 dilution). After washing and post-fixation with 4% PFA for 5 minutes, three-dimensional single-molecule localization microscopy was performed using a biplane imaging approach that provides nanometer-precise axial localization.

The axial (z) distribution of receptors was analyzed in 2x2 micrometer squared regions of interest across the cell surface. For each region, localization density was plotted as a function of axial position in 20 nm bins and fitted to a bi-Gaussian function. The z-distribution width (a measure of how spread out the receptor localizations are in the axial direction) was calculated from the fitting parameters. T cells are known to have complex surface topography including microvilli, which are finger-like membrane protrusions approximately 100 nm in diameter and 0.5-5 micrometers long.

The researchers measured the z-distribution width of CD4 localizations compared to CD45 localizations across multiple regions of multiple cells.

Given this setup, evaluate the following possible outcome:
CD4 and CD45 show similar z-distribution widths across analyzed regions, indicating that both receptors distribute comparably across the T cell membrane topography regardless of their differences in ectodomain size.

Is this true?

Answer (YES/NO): NO